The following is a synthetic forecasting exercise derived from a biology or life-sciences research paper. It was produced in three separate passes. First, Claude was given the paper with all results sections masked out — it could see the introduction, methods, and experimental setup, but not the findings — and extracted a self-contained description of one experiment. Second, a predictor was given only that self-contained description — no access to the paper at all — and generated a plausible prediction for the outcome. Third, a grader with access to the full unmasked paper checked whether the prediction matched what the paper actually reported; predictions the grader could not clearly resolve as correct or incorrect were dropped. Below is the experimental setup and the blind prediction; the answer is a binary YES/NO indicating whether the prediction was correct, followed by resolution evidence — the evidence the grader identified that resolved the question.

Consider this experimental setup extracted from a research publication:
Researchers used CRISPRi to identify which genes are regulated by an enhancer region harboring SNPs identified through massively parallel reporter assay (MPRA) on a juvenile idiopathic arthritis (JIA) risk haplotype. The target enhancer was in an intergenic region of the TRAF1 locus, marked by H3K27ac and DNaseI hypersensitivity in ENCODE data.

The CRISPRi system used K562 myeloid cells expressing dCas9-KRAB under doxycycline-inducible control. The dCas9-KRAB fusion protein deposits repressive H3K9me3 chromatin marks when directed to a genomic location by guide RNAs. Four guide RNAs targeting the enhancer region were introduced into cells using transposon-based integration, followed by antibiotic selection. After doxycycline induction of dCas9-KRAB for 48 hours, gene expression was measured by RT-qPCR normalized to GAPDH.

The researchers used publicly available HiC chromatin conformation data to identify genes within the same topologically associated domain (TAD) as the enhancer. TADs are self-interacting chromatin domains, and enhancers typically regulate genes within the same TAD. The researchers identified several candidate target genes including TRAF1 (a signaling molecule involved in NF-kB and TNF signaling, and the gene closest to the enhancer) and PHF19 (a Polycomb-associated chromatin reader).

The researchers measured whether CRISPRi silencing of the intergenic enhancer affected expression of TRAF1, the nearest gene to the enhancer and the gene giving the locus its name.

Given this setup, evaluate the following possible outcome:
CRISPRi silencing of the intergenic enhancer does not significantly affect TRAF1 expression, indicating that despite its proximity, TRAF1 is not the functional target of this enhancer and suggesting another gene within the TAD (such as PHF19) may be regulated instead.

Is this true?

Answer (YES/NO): YES